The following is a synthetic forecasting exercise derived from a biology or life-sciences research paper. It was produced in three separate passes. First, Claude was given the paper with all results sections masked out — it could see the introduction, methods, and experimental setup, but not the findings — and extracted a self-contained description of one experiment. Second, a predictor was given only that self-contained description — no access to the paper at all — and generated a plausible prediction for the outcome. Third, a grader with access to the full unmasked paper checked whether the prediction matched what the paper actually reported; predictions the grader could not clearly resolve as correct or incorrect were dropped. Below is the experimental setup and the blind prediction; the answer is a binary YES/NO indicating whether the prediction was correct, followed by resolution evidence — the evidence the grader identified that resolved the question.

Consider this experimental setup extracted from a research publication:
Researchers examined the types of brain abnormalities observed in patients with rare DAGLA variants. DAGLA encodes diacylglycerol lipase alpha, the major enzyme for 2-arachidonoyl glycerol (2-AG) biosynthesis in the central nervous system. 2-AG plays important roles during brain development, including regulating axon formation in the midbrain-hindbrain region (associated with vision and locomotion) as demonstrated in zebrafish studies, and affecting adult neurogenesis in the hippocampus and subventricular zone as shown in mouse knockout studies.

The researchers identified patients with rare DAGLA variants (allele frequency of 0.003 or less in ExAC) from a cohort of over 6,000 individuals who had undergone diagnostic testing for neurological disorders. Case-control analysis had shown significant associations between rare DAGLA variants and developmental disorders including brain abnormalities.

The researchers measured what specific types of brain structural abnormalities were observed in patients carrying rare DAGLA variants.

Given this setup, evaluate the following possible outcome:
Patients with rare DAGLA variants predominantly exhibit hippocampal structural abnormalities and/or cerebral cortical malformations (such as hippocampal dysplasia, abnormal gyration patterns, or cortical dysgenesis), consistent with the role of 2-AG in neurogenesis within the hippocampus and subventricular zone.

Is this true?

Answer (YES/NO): NO